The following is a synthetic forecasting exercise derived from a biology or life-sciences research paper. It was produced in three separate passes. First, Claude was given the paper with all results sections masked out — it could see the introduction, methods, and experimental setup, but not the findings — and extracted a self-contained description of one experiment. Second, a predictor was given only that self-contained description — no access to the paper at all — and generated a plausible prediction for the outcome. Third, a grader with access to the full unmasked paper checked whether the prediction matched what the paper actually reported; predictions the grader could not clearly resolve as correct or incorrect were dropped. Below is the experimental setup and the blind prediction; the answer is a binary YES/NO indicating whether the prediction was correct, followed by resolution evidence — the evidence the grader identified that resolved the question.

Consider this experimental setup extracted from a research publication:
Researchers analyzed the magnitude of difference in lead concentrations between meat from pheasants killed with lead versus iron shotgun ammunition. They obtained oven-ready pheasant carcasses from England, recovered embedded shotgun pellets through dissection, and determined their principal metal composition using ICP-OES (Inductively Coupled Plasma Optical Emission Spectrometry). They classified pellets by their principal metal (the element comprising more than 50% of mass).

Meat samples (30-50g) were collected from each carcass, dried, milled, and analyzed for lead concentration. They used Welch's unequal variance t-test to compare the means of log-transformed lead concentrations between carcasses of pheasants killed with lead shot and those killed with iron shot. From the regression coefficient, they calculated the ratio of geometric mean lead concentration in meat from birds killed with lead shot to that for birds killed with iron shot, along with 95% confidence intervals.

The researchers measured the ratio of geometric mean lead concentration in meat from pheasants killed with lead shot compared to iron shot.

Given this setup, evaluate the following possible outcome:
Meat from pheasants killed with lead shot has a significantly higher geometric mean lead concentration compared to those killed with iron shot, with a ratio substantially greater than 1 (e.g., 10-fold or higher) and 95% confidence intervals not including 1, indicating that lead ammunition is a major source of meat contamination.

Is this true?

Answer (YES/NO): YES